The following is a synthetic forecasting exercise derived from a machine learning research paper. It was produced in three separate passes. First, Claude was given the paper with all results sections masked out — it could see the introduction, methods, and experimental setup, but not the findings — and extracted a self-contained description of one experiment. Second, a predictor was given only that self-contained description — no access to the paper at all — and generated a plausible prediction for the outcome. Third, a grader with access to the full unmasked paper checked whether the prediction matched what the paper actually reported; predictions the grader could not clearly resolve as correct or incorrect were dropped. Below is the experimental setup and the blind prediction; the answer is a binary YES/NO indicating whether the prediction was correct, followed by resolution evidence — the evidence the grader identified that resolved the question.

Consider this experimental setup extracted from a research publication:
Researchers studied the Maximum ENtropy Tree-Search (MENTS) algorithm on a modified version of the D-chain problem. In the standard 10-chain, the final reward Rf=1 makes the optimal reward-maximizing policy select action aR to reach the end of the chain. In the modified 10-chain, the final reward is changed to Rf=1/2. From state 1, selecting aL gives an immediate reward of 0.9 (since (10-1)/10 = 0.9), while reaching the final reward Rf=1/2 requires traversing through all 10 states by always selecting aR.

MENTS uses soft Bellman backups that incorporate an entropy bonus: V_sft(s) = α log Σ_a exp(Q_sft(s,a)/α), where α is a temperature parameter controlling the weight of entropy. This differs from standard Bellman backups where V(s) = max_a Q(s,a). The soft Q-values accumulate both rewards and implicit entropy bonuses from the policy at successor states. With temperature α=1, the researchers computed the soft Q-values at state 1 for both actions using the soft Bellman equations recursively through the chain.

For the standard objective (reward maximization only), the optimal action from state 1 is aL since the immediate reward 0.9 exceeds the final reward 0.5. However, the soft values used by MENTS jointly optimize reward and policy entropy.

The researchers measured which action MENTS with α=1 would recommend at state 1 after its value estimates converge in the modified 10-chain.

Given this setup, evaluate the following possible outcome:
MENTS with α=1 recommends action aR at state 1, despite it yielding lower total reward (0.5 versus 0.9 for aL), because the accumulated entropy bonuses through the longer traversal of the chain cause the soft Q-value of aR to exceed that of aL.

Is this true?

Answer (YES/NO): YES